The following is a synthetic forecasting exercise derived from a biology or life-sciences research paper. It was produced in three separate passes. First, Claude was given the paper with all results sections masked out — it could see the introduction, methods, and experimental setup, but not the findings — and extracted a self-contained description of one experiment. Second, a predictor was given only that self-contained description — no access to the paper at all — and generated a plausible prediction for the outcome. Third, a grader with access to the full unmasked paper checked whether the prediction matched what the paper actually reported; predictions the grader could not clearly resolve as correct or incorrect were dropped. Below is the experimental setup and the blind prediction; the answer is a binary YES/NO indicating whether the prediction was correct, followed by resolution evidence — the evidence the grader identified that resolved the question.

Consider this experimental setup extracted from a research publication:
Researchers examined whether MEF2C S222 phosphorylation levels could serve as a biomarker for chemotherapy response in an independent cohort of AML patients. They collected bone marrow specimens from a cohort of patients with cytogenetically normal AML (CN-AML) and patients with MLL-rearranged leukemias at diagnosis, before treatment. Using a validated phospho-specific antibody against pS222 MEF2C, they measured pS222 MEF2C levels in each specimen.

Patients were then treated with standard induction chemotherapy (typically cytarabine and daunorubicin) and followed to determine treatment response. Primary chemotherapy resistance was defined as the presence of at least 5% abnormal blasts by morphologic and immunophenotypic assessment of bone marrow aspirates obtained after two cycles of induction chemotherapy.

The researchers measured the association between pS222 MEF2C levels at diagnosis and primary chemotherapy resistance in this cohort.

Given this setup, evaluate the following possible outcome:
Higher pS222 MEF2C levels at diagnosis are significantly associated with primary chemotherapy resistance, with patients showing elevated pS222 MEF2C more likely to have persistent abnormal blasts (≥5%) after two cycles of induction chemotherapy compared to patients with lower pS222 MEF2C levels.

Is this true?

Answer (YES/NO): YES